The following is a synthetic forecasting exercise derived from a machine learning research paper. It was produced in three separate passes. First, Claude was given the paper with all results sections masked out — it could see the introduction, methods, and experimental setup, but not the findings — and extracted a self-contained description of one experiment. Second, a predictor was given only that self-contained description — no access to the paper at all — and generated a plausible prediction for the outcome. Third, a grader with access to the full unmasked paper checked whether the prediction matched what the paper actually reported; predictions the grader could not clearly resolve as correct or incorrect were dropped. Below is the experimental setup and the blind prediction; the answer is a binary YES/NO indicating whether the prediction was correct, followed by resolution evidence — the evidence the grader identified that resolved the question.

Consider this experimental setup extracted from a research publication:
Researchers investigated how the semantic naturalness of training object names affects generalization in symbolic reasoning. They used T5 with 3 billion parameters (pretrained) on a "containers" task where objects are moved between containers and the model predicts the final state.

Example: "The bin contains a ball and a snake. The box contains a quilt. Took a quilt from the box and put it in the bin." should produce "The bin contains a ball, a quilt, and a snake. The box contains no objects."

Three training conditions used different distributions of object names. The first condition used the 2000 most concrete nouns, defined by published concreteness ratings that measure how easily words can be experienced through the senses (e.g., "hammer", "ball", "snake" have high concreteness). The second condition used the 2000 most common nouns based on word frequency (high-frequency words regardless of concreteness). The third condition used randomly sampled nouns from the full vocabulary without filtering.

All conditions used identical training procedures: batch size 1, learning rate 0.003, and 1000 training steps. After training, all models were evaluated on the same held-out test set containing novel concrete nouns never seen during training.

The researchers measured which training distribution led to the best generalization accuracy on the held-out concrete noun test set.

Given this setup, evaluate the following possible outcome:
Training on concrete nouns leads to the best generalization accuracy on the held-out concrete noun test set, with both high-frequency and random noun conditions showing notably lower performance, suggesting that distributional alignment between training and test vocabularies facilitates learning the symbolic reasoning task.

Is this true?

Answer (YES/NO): NO